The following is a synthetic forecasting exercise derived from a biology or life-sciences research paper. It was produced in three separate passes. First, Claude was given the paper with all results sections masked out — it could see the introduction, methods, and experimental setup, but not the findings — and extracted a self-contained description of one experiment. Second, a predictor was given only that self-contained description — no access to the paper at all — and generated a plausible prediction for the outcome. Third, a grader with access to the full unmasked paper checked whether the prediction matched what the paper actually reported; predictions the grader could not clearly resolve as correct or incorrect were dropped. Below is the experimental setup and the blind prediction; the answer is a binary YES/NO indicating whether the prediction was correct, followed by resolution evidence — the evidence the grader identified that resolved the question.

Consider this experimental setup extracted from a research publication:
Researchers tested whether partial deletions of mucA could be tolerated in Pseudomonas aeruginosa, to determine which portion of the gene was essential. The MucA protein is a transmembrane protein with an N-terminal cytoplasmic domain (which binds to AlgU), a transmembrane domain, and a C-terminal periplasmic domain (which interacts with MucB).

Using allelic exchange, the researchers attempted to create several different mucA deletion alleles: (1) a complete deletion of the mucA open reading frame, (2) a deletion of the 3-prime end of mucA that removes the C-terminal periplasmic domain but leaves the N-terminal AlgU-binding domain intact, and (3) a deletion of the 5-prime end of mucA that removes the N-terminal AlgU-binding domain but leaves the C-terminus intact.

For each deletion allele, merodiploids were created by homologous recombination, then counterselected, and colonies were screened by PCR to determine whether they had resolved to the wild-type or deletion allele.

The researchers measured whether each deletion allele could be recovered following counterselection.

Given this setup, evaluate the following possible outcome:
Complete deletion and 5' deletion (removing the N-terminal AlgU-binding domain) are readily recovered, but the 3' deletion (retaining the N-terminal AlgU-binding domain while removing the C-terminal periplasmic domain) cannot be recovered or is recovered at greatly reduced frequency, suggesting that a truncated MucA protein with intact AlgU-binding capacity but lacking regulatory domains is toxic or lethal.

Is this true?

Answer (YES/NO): NO